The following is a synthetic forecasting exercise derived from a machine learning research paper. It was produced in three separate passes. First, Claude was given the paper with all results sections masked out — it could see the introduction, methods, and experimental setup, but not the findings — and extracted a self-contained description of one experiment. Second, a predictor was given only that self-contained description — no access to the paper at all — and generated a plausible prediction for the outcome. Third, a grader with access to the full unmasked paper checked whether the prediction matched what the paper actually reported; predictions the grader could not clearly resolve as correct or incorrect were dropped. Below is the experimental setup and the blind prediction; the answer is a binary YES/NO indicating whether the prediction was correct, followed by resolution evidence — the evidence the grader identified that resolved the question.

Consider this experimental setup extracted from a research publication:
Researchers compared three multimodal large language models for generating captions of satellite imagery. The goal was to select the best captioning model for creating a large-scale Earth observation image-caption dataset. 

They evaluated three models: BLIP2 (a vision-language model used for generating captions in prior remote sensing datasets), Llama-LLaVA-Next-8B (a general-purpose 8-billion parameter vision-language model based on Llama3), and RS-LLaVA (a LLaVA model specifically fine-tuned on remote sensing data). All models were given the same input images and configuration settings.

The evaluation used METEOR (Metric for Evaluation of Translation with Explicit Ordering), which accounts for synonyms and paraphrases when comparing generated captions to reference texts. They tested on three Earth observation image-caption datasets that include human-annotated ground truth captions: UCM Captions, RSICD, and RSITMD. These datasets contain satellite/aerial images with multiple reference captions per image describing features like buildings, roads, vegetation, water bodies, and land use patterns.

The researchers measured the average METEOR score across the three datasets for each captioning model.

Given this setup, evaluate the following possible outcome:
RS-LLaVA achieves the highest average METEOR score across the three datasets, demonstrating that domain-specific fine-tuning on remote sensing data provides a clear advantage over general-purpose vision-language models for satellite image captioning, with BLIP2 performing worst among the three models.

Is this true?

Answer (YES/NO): NO